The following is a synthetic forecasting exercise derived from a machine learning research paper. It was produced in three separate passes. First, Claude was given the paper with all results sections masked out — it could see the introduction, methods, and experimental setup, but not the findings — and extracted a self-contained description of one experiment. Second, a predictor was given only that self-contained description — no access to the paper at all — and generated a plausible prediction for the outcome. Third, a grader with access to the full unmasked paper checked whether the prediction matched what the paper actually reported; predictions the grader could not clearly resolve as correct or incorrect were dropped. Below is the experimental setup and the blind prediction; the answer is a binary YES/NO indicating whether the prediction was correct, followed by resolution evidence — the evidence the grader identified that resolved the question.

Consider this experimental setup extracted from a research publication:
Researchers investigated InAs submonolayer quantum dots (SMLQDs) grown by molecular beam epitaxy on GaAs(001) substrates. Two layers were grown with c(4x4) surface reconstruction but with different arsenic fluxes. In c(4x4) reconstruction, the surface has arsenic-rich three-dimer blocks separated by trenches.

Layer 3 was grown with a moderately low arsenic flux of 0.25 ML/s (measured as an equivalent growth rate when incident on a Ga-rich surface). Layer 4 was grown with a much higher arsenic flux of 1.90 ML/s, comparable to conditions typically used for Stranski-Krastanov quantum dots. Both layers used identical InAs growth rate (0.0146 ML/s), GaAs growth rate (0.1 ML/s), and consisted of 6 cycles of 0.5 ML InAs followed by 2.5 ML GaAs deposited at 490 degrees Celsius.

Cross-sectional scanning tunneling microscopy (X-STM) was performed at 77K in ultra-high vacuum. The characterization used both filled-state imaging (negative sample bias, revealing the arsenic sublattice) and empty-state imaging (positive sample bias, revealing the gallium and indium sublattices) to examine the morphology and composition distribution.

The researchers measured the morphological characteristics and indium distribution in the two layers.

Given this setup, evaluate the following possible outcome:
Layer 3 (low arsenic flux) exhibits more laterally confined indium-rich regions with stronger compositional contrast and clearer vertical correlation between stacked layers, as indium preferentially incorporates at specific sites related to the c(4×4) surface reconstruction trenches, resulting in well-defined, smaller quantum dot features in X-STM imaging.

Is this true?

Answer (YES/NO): NO